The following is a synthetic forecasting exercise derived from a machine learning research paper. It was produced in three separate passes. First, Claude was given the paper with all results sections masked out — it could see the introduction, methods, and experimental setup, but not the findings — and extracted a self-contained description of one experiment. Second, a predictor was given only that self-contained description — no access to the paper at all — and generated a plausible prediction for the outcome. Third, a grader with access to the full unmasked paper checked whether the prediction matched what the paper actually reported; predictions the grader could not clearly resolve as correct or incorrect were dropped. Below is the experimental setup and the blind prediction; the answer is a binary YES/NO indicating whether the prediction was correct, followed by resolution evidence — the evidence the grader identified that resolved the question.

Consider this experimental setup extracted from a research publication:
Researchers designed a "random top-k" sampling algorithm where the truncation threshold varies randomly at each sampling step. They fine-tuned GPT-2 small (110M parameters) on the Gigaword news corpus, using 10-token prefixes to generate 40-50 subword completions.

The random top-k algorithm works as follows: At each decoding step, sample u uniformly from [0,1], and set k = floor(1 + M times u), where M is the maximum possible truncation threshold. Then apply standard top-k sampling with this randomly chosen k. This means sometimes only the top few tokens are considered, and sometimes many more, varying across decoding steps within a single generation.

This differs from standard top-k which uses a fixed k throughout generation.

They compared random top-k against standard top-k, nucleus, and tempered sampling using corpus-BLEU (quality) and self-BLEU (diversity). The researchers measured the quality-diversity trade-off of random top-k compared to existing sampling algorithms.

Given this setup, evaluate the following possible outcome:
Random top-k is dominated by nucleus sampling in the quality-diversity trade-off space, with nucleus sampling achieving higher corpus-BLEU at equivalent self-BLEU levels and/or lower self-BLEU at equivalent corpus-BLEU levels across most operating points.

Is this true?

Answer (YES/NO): NO